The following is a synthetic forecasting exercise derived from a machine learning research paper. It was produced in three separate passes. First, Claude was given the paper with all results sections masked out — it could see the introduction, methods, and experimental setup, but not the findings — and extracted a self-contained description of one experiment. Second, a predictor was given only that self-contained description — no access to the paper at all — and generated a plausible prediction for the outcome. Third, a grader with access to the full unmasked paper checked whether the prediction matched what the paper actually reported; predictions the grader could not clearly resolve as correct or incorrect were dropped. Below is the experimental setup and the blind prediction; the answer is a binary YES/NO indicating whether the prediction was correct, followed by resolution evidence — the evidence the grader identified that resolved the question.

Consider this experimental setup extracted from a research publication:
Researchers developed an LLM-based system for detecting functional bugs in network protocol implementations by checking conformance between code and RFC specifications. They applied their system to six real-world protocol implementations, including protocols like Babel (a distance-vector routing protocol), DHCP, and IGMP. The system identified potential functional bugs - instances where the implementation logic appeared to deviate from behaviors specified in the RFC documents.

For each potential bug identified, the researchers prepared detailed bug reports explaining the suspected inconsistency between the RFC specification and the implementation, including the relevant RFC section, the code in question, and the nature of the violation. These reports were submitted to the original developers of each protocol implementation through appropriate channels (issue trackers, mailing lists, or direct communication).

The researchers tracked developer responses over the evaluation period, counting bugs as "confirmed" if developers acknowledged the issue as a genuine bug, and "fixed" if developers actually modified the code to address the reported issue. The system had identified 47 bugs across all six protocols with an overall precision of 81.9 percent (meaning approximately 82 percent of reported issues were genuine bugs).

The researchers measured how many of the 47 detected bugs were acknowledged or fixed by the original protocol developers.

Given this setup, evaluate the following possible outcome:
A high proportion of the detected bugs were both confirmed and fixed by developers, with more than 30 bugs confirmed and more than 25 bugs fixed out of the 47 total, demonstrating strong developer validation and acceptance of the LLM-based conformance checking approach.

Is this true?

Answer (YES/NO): NO